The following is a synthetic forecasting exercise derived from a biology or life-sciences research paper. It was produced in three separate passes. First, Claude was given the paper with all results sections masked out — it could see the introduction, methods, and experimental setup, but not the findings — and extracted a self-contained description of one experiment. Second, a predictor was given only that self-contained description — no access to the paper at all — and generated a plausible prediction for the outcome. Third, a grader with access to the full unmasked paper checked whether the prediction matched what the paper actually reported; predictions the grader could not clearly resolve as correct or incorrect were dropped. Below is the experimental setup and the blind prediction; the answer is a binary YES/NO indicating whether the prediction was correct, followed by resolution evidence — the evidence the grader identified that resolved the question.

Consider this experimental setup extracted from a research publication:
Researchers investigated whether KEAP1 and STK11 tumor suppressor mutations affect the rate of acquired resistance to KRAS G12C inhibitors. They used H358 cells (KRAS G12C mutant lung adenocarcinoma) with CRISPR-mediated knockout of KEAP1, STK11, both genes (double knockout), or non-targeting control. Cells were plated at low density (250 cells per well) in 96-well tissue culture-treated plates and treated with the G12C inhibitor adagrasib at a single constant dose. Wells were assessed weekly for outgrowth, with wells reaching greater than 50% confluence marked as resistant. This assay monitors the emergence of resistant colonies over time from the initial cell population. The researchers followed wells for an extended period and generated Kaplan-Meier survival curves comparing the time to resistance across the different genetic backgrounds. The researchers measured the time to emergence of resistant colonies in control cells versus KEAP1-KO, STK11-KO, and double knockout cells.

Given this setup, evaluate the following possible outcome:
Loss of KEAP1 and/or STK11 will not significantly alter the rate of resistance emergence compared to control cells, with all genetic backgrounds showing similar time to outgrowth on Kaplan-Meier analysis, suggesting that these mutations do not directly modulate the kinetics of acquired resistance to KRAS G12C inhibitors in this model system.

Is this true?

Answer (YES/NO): NO